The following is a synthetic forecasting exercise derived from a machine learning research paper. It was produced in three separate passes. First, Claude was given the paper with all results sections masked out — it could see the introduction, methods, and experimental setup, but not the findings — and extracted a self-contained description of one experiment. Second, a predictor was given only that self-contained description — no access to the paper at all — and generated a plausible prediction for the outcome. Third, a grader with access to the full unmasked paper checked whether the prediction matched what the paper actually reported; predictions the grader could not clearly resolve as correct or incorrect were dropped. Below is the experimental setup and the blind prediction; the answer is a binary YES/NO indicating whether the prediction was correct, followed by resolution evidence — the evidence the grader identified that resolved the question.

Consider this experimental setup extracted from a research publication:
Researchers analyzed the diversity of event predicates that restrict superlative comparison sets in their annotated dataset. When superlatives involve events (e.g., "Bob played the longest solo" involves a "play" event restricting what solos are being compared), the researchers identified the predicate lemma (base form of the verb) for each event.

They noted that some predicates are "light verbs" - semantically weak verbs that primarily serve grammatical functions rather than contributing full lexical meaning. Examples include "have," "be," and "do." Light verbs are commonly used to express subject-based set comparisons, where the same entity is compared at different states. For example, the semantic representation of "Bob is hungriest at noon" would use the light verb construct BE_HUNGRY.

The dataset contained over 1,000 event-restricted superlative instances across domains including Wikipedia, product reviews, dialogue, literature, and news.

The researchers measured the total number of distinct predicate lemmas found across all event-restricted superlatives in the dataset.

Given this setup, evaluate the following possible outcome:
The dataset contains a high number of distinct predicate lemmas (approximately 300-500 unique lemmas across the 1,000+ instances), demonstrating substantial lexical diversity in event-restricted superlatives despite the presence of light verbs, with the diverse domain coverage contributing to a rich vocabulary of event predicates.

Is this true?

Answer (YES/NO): YES